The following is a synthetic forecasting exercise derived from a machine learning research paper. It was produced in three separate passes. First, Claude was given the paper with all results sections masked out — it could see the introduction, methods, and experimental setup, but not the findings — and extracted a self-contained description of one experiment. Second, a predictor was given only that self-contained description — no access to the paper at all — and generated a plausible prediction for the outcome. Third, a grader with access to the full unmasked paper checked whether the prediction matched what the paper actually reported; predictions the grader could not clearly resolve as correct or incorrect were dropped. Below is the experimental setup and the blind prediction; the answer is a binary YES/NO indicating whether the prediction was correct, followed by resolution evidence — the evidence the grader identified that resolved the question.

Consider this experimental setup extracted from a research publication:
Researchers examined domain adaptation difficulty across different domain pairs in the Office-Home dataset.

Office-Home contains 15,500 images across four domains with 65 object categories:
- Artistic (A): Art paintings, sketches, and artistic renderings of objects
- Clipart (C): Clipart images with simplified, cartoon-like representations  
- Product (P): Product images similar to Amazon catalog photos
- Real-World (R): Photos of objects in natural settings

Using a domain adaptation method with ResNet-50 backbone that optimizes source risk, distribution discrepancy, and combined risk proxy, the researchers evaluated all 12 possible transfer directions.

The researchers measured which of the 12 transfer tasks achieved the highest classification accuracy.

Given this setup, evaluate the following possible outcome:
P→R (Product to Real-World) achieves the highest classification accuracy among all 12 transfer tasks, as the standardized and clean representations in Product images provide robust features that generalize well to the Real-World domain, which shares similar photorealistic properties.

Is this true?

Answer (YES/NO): NO